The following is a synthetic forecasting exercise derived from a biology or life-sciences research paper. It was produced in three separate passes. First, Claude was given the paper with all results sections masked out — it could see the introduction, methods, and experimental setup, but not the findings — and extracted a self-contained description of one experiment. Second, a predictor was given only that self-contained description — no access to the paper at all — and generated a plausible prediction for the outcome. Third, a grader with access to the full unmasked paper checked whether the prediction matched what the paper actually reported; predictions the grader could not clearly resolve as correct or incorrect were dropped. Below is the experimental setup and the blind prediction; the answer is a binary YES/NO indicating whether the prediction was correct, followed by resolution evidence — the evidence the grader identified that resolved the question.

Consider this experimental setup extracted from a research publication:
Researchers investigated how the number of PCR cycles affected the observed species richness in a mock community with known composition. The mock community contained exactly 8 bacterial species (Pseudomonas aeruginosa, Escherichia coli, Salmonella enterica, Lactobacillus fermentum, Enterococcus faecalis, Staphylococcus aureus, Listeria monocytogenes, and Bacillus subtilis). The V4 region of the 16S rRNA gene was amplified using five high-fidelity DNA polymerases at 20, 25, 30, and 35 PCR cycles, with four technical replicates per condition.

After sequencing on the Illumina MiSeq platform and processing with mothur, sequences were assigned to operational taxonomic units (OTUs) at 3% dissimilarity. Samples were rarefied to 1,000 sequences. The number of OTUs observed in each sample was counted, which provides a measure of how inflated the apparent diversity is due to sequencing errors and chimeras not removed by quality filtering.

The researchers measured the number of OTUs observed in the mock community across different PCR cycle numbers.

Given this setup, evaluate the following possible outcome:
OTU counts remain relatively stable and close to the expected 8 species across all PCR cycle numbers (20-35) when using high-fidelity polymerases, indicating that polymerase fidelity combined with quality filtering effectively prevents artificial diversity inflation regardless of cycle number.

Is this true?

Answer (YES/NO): NO